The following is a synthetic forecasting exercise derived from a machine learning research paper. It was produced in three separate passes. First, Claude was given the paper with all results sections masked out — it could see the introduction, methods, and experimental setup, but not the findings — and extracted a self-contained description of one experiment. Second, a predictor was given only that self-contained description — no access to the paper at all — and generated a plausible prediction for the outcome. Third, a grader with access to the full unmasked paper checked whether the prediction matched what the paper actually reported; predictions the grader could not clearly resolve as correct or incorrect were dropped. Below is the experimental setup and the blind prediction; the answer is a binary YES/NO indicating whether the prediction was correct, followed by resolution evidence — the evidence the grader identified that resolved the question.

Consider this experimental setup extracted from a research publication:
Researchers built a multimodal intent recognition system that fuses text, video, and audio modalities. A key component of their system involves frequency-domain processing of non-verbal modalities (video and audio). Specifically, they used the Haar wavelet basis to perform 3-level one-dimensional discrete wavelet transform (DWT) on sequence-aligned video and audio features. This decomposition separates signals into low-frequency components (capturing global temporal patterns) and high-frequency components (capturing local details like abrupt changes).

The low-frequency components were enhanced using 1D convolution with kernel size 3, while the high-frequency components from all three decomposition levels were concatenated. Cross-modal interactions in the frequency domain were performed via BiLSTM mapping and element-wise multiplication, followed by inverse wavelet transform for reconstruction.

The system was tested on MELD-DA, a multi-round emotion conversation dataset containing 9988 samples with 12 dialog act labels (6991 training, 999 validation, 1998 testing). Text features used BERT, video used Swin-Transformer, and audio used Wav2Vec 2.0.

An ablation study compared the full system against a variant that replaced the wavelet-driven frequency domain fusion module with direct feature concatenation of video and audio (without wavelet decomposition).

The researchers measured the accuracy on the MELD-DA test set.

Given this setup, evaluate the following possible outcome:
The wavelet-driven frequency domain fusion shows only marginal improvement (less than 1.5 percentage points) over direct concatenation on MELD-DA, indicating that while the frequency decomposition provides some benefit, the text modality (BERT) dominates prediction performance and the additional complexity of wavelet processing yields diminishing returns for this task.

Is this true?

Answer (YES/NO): NO